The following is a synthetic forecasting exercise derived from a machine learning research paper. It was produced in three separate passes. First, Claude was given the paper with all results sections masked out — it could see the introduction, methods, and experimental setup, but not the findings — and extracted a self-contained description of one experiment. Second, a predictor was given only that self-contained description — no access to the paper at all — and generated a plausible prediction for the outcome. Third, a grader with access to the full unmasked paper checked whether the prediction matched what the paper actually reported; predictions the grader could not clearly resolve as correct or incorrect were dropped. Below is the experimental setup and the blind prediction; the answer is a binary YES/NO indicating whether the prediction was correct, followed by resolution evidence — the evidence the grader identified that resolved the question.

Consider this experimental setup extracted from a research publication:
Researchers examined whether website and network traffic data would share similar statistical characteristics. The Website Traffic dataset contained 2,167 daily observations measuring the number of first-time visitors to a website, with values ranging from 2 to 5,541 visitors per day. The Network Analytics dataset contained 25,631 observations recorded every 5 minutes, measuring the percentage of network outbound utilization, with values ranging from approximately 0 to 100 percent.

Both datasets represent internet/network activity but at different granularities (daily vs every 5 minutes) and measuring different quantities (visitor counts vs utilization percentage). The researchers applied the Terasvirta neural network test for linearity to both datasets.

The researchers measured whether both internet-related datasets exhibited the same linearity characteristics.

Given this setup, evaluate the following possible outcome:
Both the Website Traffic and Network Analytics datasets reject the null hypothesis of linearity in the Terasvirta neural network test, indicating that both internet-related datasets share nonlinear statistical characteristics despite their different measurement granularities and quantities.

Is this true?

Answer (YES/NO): YES